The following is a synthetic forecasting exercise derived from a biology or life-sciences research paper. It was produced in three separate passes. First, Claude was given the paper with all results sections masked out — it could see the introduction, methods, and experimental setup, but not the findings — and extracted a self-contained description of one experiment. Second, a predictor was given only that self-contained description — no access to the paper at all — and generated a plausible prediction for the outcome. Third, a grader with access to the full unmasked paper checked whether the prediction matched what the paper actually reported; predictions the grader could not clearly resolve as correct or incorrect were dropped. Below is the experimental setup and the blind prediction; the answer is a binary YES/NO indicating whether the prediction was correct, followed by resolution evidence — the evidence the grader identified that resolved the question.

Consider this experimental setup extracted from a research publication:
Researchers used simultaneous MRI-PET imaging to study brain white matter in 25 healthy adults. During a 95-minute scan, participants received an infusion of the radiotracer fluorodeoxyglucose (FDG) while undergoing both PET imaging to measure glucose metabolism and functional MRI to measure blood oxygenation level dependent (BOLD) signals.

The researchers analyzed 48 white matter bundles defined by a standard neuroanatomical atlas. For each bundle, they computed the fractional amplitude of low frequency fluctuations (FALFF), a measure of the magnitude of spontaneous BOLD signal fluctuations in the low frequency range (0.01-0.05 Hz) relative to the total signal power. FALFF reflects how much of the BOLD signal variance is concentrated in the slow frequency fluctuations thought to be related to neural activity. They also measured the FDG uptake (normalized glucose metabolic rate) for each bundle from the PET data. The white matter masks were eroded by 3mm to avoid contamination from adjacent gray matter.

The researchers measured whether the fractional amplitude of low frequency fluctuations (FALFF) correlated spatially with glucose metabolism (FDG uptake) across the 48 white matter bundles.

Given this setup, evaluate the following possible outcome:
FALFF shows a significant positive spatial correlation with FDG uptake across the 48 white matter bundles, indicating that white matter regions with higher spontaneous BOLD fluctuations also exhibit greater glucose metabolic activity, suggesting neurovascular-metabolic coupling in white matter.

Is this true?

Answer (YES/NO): YES